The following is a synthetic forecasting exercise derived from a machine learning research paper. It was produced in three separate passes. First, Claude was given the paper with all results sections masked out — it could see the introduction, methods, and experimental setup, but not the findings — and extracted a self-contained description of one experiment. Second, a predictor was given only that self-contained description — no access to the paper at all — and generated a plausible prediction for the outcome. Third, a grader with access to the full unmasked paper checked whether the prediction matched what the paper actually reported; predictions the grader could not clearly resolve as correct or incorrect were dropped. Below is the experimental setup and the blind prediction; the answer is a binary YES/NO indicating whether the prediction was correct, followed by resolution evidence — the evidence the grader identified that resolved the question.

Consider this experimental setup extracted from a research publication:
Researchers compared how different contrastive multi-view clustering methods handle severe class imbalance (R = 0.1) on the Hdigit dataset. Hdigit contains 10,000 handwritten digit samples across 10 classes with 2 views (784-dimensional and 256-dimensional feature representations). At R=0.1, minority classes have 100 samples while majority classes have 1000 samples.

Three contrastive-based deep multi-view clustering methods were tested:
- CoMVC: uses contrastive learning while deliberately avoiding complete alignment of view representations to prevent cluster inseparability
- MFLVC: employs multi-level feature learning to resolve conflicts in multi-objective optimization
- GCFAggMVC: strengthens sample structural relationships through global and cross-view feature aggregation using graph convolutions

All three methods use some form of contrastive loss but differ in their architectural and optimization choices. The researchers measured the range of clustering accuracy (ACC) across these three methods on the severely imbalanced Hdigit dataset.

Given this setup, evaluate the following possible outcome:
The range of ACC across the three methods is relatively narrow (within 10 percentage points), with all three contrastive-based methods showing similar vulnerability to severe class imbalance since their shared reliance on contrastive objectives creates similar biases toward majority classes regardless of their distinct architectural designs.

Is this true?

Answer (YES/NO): YES